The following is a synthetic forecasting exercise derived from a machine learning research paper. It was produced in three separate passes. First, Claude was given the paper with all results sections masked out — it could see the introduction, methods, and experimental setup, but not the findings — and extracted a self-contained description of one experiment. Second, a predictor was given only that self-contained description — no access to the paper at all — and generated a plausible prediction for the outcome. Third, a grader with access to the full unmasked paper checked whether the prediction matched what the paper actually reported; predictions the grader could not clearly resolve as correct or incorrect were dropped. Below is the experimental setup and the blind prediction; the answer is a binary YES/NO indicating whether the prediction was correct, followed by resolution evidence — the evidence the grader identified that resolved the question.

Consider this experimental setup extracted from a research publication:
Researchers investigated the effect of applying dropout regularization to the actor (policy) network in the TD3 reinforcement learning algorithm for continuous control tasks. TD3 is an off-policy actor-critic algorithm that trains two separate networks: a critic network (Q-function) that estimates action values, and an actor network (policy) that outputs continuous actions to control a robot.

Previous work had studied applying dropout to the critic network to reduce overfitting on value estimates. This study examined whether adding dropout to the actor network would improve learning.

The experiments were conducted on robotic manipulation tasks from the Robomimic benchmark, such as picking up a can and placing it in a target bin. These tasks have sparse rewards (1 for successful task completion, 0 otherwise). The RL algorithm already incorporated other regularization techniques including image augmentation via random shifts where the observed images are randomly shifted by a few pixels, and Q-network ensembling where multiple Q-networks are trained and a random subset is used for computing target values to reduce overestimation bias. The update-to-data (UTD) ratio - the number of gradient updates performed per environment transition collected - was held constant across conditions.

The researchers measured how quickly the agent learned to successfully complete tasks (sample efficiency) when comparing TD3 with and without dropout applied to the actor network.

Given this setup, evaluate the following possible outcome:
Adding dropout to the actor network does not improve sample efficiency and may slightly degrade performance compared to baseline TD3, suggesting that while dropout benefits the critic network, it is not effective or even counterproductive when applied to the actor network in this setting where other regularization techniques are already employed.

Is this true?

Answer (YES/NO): NO